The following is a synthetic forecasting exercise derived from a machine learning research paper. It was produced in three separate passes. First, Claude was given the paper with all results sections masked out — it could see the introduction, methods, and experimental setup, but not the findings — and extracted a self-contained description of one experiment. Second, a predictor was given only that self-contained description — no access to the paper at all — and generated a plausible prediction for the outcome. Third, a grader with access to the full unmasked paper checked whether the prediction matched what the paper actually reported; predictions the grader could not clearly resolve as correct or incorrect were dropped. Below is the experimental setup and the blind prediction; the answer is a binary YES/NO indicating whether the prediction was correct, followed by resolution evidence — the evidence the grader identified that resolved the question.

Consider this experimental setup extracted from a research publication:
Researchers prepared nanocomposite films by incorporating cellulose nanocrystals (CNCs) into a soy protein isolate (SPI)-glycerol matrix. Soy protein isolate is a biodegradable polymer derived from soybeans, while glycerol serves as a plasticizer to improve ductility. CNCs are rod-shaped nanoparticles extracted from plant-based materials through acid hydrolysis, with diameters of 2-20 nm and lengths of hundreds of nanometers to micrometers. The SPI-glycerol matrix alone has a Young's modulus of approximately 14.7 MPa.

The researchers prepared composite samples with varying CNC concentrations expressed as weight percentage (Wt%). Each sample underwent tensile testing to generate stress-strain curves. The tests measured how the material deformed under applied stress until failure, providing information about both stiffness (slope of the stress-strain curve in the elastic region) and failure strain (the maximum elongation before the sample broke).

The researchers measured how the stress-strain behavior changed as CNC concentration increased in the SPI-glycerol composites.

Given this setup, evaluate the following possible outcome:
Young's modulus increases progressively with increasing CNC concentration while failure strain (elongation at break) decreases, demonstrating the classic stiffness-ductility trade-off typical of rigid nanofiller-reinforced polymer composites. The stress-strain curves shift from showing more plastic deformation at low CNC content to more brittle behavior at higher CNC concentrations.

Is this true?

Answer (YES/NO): YES